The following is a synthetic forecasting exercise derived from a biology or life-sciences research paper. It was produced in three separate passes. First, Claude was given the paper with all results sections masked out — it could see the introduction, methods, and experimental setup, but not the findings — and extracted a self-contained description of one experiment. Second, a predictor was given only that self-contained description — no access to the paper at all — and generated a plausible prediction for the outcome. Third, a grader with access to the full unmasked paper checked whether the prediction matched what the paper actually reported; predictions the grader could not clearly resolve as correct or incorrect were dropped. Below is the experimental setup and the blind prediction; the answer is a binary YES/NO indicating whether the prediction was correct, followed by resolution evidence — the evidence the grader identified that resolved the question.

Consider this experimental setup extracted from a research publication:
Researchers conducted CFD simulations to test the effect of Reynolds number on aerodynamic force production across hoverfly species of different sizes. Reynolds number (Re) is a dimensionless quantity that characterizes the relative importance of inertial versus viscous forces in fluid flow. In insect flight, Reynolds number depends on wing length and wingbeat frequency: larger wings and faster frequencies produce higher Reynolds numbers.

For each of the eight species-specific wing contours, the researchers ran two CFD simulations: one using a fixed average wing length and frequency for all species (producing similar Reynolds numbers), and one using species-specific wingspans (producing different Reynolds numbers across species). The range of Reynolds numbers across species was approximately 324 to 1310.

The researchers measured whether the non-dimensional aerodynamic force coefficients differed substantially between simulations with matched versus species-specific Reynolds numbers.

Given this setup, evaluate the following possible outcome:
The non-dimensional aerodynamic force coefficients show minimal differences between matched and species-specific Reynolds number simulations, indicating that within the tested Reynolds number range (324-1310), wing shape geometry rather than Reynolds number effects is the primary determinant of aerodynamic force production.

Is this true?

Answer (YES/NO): YES